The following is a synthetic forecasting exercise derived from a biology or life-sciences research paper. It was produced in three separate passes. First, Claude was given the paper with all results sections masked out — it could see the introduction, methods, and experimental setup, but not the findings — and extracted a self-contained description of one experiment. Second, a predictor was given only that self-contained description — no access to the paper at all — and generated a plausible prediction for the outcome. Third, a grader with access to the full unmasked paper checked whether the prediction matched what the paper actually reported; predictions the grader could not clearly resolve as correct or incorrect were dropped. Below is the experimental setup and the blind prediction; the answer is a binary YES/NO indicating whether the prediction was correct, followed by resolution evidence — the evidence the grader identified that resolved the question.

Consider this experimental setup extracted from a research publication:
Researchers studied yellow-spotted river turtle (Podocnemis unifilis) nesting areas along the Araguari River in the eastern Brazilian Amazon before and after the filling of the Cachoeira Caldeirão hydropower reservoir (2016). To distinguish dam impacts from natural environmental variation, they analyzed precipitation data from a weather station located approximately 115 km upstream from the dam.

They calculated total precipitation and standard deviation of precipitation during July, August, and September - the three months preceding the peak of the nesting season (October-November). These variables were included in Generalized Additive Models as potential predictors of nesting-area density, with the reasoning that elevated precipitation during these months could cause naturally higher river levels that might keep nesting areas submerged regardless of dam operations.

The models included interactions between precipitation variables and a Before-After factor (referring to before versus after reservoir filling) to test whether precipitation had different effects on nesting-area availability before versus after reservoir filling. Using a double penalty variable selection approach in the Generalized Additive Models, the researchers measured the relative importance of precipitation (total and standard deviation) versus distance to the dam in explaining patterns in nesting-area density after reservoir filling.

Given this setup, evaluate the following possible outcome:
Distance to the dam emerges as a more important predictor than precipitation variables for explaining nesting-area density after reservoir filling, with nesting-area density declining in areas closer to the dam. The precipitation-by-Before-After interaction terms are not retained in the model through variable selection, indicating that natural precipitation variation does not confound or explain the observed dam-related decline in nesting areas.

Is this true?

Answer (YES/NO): NO